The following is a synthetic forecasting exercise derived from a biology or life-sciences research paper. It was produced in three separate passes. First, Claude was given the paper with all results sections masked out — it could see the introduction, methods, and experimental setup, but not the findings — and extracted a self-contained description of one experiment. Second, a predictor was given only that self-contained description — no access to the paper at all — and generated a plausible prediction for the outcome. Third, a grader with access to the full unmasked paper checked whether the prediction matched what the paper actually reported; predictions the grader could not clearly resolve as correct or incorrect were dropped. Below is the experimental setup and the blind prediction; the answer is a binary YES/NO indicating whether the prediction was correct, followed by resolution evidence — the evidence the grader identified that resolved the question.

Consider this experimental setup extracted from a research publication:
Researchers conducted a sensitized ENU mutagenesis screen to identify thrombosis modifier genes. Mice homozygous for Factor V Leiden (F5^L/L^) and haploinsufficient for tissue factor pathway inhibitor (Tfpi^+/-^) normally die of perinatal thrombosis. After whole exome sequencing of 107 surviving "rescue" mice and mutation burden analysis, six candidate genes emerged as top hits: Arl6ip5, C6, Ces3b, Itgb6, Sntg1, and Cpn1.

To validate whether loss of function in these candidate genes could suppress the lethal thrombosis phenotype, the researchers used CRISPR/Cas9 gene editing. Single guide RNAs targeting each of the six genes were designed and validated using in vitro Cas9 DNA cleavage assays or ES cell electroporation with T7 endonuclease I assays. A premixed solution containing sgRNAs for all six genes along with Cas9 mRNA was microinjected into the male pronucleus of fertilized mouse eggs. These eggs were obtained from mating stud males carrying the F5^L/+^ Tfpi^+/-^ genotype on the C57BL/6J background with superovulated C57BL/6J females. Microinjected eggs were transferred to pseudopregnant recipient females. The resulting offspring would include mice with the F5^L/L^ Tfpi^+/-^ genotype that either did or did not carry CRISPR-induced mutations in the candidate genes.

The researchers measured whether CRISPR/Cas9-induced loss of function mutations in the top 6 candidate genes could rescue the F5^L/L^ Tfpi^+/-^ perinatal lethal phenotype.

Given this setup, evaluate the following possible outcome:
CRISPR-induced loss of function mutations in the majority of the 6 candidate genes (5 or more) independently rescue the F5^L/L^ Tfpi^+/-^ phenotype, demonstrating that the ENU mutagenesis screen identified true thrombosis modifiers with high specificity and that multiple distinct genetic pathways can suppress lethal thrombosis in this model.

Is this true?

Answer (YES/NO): NO